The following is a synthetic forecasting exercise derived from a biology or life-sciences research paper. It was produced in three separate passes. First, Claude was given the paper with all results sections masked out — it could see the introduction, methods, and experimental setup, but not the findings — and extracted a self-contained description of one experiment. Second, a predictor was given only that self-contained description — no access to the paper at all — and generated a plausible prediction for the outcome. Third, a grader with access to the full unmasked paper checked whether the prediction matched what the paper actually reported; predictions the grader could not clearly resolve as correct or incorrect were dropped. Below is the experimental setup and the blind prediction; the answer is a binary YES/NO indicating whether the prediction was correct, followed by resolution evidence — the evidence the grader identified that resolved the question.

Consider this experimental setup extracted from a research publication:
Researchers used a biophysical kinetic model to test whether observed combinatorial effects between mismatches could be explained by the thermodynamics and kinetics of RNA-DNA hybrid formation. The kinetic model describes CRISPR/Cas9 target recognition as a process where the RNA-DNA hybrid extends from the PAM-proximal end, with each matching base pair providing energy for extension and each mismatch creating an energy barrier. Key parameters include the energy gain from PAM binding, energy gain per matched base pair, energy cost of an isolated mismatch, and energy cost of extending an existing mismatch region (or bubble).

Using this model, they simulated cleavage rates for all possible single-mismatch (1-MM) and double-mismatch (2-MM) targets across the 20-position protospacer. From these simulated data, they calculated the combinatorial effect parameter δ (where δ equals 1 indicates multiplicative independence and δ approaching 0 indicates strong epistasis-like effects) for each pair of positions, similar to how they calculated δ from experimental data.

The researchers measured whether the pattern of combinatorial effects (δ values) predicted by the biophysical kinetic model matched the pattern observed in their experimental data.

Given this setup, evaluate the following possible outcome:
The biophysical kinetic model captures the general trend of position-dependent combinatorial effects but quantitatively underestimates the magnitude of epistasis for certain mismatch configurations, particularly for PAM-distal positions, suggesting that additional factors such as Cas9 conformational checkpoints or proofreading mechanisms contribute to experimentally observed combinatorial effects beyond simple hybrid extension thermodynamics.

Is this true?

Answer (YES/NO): NO